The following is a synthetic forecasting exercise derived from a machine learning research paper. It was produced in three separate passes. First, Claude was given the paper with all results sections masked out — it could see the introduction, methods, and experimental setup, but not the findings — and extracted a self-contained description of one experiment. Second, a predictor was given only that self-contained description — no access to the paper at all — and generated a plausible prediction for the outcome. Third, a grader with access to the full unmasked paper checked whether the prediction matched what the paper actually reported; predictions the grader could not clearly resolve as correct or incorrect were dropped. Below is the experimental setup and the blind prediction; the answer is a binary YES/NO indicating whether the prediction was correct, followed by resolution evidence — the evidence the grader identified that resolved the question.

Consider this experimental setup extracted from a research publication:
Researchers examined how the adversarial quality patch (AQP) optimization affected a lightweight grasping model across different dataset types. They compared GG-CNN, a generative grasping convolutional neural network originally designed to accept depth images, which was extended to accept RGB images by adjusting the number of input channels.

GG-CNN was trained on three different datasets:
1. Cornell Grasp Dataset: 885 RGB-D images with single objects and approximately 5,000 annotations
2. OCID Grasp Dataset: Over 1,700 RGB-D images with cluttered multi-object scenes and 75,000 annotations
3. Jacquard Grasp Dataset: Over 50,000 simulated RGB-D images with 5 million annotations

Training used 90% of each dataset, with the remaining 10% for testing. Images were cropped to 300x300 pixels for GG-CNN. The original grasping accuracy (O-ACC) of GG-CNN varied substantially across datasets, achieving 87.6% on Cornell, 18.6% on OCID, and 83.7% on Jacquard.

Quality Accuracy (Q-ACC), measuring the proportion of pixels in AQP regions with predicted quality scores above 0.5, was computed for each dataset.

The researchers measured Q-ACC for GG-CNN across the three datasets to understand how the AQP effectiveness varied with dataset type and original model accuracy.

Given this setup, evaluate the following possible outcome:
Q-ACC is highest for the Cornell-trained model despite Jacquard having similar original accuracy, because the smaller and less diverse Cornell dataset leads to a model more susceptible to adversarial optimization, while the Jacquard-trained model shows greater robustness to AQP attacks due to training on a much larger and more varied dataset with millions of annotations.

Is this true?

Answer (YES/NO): YES